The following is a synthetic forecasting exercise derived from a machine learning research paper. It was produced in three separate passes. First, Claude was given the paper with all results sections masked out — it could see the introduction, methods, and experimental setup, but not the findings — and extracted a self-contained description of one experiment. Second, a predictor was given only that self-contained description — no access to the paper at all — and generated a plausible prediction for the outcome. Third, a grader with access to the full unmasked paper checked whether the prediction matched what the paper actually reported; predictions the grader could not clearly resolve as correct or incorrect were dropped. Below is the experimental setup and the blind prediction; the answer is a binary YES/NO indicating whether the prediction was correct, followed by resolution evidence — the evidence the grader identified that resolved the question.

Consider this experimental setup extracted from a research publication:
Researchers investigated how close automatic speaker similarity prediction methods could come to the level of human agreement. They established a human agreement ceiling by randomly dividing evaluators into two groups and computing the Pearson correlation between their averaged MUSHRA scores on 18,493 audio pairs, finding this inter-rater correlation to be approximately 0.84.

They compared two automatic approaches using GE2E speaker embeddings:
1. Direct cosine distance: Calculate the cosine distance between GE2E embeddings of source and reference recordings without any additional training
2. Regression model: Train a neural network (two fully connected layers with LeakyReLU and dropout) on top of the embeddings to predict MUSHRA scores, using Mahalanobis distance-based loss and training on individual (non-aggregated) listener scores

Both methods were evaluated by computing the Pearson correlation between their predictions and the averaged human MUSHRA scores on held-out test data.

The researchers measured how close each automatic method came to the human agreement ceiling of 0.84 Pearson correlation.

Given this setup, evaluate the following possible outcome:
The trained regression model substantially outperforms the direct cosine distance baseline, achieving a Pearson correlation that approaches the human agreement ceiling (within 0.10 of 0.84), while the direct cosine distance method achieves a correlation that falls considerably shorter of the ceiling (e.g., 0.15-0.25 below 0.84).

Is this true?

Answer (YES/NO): YES